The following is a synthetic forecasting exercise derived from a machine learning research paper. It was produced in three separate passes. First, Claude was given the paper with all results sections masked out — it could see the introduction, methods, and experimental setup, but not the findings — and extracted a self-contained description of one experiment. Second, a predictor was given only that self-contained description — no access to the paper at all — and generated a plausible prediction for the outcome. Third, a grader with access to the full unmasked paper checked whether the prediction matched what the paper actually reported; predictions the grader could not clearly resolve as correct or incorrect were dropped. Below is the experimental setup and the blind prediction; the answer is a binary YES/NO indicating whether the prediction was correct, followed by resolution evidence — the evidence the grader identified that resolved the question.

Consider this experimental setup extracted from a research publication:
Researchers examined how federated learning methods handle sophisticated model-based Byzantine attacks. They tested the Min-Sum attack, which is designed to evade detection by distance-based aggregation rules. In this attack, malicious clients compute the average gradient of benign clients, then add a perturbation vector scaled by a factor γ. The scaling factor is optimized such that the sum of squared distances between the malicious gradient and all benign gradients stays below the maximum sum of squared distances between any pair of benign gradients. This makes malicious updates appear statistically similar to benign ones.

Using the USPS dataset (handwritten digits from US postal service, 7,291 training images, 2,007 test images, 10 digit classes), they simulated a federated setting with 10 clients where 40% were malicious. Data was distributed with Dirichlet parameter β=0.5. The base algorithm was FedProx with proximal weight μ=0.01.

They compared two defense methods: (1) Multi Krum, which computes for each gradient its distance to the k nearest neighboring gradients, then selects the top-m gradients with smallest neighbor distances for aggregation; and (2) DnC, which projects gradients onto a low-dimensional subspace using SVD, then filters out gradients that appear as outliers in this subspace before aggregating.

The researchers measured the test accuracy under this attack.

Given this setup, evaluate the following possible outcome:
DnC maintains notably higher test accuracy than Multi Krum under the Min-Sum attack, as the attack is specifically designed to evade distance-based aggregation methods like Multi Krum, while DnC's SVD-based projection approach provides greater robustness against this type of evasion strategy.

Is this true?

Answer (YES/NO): YES